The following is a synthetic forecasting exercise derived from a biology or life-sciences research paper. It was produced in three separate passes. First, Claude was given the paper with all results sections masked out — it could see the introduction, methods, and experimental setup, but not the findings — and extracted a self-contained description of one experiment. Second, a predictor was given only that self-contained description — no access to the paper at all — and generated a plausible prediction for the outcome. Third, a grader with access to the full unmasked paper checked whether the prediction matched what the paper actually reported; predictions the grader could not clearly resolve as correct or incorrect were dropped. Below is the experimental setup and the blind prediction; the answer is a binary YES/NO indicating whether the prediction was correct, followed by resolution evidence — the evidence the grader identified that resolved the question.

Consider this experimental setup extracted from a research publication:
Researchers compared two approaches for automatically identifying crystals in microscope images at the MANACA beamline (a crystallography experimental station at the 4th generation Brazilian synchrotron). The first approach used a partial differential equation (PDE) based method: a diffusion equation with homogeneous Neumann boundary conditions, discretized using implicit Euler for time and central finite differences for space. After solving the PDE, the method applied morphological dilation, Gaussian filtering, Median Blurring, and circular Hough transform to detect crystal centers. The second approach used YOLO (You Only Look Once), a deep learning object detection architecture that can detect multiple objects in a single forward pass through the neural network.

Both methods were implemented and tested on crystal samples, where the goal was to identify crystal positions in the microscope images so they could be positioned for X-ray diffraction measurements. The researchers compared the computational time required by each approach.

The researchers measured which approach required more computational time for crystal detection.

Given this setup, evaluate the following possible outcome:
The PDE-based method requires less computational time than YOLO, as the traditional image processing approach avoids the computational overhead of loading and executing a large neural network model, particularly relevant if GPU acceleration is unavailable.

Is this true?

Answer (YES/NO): NO